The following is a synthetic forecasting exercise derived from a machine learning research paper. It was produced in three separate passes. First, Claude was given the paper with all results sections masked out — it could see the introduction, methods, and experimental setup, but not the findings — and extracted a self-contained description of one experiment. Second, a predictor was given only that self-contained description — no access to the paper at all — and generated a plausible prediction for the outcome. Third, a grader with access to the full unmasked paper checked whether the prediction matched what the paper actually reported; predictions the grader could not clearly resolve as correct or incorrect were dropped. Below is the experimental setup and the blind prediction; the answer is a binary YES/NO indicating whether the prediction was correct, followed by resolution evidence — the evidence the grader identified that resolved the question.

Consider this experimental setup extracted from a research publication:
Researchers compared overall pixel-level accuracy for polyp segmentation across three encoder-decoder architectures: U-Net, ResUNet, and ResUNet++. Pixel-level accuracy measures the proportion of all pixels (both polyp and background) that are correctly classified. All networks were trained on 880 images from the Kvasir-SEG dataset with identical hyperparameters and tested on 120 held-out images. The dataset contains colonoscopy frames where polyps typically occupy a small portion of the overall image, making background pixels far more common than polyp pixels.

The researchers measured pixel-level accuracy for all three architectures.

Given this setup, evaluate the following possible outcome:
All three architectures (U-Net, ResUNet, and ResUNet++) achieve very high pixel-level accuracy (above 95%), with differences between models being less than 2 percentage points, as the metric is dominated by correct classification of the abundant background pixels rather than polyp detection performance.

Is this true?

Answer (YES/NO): NO